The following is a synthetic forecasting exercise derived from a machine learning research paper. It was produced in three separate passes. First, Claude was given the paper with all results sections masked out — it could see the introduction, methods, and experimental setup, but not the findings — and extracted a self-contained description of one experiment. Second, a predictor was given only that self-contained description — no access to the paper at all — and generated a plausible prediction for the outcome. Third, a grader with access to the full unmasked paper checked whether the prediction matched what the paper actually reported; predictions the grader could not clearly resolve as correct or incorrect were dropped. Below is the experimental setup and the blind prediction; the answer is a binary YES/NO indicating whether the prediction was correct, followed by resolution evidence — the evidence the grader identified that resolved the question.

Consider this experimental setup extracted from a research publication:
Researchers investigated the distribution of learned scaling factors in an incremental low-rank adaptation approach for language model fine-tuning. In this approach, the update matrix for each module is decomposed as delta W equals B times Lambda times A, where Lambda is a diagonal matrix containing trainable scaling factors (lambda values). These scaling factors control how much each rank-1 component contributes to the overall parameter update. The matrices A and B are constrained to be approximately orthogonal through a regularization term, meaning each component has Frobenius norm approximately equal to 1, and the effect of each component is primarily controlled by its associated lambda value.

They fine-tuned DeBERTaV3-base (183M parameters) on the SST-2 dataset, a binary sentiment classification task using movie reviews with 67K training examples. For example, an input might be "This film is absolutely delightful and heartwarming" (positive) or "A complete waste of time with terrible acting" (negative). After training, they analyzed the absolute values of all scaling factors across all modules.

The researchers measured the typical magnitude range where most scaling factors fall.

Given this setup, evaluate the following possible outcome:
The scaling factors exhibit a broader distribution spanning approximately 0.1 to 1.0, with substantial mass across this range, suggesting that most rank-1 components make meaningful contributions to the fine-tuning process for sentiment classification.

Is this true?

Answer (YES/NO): NO